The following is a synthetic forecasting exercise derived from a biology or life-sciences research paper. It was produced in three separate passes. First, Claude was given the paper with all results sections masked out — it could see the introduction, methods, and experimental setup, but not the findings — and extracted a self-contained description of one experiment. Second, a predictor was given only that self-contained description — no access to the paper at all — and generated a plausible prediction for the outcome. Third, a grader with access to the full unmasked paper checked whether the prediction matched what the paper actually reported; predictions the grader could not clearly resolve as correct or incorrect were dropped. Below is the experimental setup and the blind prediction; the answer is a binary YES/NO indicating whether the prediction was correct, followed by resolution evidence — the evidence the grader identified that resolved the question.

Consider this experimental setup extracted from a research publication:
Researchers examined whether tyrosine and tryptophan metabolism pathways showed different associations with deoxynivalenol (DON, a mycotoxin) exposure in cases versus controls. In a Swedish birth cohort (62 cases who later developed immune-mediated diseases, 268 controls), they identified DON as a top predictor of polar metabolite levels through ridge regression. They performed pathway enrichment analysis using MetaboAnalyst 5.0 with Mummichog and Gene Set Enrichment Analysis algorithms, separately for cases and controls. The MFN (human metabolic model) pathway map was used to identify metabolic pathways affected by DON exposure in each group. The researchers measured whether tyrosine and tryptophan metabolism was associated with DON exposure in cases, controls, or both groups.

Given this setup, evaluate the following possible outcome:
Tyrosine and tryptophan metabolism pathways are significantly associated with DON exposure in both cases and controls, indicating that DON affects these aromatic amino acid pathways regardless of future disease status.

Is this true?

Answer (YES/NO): NO